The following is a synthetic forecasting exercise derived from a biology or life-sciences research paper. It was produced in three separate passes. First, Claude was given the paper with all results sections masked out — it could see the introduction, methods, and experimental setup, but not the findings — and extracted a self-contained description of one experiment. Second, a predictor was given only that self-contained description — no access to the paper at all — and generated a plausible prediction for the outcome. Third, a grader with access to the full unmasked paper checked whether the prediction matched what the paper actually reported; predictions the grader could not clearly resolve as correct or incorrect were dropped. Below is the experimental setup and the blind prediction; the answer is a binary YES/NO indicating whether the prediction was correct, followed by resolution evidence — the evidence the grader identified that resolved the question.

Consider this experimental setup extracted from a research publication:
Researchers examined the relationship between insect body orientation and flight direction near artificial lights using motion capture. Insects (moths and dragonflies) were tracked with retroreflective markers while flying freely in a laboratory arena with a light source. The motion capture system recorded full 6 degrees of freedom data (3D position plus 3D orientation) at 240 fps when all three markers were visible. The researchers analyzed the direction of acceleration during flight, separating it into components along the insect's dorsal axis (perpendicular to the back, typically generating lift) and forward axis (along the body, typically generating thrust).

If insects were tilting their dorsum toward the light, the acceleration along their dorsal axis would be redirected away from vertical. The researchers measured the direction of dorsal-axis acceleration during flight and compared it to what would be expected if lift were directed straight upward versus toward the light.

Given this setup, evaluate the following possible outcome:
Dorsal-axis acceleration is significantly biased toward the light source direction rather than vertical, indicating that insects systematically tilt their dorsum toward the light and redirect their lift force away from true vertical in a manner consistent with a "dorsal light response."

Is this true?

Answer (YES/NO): YES